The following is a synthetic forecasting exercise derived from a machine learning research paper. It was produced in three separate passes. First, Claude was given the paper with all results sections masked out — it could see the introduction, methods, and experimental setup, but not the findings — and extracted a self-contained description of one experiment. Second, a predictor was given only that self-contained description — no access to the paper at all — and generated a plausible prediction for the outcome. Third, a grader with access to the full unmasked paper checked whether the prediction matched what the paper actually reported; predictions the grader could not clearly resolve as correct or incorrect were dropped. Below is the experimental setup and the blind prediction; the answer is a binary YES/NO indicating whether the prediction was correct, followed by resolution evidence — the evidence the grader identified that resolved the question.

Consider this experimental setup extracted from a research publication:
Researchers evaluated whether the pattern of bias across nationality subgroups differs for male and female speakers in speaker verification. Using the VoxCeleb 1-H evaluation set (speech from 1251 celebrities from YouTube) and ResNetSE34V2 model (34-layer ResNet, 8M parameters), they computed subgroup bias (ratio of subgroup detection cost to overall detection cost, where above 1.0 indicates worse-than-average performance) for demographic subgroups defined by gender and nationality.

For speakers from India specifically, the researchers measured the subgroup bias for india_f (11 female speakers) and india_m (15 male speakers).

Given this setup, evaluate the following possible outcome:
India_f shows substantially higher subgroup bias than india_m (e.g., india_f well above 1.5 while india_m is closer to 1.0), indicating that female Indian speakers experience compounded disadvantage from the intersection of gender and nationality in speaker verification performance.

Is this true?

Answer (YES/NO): YES